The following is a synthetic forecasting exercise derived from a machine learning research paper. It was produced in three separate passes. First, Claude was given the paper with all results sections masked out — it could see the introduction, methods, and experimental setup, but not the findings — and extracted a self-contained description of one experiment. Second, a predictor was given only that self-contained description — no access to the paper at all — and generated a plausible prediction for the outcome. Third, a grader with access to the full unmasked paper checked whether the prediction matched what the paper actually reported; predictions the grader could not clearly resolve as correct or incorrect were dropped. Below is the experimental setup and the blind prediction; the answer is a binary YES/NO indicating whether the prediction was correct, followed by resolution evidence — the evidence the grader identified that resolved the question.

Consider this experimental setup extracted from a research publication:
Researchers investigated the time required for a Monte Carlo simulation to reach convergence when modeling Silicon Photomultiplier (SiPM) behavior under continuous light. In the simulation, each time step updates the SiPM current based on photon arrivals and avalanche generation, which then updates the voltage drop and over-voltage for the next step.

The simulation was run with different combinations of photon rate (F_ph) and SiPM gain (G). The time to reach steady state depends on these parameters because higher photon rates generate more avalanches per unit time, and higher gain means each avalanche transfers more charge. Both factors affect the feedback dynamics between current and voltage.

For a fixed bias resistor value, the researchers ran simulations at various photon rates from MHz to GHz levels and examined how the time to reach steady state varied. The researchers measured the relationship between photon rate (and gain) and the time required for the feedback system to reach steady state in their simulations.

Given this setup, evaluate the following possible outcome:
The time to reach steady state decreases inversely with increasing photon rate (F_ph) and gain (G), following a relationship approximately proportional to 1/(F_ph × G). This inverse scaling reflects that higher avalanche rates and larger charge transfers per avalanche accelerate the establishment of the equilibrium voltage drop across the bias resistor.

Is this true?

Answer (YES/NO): NO